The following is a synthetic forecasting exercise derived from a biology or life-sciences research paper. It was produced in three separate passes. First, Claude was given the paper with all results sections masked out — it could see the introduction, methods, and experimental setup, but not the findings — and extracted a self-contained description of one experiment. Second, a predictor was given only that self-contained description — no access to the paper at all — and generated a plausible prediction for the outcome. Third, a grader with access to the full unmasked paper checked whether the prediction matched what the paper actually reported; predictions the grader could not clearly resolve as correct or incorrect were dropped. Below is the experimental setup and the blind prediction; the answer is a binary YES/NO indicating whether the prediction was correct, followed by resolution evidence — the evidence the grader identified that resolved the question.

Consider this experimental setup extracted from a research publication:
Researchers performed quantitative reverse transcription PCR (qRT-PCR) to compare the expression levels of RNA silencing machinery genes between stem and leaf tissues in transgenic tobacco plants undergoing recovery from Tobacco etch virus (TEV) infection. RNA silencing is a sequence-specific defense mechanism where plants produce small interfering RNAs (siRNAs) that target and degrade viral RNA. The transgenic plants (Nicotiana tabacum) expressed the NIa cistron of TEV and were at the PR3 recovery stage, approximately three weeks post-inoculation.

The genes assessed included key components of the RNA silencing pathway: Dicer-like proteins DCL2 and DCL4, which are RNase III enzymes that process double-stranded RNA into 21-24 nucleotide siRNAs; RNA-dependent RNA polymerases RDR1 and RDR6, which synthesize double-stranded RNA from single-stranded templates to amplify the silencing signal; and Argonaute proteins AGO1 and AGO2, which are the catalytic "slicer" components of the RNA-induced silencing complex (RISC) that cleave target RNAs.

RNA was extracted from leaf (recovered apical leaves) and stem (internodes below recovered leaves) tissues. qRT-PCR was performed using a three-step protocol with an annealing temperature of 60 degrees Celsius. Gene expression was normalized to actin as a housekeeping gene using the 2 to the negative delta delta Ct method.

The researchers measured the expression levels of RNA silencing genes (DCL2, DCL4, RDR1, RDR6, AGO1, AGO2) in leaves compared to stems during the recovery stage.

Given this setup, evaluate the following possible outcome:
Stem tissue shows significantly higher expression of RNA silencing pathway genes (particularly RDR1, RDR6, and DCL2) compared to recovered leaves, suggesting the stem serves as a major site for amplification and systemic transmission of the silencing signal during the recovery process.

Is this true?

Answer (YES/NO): NO